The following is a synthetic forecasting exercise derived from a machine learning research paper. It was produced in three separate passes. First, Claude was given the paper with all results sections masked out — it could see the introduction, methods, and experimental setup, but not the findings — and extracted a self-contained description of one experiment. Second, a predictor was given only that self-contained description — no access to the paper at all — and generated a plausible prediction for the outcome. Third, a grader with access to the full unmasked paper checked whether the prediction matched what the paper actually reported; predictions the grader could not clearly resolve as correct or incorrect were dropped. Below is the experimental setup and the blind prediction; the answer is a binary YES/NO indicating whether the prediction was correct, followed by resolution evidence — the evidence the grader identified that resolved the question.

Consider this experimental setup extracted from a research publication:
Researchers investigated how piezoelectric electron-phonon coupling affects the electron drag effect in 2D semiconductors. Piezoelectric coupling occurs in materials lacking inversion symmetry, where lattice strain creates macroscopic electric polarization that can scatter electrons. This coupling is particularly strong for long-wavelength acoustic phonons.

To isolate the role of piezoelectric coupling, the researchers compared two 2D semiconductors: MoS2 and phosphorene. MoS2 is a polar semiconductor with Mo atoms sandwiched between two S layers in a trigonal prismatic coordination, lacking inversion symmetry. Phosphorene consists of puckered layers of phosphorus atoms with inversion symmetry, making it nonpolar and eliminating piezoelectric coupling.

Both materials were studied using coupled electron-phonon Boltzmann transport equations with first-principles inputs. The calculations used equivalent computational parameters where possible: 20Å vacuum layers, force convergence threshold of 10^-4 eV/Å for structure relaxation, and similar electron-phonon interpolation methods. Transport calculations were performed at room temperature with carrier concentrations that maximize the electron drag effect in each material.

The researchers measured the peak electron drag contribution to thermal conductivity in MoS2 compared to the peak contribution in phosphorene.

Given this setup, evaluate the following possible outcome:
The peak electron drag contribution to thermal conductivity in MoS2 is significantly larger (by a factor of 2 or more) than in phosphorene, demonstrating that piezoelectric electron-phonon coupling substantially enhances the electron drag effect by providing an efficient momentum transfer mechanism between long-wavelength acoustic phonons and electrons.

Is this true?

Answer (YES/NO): YES